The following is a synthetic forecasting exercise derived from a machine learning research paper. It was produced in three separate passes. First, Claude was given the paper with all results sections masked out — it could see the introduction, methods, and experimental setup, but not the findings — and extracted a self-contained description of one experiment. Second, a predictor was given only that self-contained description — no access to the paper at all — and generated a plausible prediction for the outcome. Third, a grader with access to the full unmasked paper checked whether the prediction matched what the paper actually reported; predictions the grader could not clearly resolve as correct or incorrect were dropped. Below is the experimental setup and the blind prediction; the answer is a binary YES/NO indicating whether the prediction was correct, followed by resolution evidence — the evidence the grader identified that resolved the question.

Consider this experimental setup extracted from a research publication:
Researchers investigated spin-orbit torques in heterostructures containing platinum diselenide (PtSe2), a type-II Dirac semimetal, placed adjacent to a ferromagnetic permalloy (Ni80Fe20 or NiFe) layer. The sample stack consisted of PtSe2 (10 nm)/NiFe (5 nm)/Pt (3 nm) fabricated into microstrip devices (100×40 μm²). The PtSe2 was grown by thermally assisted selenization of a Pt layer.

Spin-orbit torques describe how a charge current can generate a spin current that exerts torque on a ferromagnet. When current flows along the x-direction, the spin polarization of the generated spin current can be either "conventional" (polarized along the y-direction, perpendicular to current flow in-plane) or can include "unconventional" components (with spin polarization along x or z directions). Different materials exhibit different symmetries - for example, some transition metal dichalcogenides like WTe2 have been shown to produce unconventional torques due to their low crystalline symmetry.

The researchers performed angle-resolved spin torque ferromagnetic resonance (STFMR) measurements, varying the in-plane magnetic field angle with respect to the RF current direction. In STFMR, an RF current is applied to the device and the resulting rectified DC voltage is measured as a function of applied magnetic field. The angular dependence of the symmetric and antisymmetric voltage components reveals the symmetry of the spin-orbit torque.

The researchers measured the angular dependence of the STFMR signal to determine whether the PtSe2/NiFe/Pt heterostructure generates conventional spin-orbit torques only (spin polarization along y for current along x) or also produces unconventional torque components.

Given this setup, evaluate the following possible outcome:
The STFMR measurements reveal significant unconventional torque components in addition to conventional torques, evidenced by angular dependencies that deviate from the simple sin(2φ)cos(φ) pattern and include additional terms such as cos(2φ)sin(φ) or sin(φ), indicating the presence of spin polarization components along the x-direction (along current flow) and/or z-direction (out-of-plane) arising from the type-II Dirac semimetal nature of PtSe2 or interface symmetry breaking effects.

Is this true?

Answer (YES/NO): NO